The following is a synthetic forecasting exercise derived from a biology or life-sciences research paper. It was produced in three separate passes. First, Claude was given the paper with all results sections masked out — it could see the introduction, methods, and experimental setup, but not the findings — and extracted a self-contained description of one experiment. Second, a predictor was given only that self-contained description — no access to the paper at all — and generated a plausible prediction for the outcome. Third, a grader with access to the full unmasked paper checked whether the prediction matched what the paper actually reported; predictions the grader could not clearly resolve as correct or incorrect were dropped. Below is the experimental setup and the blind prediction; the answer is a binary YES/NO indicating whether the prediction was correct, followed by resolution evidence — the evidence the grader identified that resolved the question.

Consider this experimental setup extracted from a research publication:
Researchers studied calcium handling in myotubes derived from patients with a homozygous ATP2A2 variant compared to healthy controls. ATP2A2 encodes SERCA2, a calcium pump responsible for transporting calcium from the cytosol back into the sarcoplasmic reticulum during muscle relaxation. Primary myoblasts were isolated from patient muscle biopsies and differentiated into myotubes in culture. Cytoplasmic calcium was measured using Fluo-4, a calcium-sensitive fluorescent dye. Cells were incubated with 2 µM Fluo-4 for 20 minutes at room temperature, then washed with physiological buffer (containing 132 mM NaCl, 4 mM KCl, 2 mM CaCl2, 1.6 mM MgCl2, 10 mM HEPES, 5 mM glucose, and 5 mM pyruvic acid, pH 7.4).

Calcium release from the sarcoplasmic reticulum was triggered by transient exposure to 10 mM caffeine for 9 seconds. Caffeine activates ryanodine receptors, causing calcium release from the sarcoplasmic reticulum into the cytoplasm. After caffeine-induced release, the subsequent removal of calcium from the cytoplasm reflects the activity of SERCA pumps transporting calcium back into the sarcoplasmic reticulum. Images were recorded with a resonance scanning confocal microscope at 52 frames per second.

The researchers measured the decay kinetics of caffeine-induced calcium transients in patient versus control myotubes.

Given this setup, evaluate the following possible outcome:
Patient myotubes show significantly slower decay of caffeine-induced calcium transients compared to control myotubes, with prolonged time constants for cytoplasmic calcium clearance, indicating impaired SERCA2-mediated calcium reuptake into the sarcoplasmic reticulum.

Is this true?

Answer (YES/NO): YES